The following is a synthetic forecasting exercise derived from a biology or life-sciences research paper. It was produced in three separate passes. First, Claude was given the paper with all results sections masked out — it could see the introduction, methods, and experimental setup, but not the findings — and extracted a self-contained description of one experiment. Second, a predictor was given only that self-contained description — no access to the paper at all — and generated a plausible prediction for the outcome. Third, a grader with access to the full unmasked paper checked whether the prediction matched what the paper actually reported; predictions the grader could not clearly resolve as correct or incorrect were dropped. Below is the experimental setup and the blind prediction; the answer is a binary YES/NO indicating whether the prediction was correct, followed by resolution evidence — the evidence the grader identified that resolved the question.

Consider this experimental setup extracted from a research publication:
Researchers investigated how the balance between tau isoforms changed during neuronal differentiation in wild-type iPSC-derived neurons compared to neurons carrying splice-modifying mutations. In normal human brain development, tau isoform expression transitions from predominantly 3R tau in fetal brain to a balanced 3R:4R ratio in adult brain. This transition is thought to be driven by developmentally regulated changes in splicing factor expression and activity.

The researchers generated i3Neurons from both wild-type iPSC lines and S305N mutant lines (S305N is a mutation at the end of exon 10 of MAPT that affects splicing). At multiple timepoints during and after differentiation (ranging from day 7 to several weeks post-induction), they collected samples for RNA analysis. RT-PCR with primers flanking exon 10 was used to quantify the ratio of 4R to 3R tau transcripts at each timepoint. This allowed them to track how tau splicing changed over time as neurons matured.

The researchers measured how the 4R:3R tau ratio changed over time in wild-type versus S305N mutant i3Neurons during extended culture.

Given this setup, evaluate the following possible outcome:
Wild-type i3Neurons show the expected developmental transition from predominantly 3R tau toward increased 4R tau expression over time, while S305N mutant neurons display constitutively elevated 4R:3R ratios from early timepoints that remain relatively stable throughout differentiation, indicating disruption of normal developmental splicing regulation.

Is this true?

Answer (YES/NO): NO